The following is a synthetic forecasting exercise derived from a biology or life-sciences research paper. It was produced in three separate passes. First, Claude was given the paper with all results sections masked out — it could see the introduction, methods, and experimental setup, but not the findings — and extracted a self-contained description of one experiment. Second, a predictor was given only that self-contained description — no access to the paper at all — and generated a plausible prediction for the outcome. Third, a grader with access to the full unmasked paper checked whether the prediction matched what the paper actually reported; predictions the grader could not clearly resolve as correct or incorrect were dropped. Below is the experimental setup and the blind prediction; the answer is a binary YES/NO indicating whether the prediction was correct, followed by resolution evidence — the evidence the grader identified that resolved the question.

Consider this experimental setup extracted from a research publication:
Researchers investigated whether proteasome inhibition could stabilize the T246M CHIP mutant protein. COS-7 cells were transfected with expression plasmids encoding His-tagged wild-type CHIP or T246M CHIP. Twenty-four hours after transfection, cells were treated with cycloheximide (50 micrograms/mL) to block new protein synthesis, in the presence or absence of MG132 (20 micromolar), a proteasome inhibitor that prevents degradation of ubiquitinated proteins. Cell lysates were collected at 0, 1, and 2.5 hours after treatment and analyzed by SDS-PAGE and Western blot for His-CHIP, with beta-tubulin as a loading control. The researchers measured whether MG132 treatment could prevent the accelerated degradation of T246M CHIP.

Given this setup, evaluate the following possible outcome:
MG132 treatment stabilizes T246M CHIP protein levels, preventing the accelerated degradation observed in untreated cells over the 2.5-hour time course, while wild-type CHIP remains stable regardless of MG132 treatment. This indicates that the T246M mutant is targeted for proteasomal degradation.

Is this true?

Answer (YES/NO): YES